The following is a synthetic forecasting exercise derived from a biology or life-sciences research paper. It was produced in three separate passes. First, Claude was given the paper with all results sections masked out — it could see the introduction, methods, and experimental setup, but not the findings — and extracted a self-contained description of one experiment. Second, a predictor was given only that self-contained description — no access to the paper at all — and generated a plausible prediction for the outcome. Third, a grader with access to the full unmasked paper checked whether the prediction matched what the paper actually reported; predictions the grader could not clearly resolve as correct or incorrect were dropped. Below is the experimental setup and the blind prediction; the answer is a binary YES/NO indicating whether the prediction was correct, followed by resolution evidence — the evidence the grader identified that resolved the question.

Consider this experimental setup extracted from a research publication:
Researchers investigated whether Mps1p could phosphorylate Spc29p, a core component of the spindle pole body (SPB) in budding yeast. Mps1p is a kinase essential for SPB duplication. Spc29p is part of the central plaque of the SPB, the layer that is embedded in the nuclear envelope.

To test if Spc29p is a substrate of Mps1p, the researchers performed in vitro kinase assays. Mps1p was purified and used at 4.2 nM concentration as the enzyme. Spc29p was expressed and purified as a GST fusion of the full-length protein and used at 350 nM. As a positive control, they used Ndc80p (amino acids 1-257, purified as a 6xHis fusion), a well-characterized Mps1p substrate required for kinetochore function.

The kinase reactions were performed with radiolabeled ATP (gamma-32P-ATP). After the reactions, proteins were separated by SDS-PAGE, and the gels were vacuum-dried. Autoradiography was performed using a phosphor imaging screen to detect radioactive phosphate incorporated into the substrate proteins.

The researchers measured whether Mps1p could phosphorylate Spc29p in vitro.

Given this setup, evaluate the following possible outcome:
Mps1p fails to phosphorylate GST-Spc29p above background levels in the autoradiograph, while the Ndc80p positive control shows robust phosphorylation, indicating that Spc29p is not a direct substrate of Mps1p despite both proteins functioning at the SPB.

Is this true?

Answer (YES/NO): NO